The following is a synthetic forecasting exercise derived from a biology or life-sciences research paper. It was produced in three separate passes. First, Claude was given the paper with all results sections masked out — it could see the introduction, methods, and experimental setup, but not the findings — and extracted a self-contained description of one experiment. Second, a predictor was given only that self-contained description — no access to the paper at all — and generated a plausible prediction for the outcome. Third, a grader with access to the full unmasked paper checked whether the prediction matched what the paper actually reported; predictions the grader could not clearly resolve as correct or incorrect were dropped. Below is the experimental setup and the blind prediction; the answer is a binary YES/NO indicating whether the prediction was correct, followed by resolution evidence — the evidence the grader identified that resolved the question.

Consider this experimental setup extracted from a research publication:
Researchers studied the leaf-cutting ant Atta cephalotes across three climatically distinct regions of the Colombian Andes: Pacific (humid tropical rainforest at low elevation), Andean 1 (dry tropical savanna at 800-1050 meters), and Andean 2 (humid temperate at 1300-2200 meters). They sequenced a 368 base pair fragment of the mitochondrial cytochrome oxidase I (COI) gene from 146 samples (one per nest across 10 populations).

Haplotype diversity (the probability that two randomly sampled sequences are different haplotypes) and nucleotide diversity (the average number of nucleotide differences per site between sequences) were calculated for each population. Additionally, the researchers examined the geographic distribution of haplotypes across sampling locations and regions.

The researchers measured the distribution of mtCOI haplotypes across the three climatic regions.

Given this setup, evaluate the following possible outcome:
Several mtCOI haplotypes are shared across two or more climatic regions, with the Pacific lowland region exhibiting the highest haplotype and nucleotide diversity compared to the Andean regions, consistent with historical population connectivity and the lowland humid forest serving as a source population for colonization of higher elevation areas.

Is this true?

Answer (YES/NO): NO